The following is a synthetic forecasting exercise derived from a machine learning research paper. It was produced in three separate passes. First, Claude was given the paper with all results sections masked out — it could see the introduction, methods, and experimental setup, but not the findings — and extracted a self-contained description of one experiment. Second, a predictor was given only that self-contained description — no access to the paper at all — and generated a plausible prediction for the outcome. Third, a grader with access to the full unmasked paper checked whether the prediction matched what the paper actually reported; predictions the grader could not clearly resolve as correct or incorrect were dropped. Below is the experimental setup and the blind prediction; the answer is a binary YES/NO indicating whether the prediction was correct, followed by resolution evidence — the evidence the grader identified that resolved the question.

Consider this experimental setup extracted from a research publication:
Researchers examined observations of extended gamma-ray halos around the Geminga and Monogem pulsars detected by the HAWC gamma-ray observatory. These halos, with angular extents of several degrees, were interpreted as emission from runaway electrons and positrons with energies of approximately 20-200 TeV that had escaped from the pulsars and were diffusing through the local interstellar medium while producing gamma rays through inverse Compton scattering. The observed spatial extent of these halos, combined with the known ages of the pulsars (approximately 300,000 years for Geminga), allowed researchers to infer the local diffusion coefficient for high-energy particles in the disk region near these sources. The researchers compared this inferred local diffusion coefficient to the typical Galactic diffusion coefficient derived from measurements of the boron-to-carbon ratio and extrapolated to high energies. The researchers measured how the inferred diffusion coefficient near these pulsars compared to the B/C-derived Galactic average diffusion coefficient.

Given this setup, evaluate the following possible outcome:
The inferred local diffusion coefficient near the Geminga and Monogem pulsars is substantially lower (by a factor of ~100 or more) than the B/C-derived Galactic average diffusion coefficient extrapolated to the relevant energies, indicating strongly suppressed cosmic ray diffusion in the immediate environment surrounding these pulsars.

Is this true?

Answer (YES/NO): YES